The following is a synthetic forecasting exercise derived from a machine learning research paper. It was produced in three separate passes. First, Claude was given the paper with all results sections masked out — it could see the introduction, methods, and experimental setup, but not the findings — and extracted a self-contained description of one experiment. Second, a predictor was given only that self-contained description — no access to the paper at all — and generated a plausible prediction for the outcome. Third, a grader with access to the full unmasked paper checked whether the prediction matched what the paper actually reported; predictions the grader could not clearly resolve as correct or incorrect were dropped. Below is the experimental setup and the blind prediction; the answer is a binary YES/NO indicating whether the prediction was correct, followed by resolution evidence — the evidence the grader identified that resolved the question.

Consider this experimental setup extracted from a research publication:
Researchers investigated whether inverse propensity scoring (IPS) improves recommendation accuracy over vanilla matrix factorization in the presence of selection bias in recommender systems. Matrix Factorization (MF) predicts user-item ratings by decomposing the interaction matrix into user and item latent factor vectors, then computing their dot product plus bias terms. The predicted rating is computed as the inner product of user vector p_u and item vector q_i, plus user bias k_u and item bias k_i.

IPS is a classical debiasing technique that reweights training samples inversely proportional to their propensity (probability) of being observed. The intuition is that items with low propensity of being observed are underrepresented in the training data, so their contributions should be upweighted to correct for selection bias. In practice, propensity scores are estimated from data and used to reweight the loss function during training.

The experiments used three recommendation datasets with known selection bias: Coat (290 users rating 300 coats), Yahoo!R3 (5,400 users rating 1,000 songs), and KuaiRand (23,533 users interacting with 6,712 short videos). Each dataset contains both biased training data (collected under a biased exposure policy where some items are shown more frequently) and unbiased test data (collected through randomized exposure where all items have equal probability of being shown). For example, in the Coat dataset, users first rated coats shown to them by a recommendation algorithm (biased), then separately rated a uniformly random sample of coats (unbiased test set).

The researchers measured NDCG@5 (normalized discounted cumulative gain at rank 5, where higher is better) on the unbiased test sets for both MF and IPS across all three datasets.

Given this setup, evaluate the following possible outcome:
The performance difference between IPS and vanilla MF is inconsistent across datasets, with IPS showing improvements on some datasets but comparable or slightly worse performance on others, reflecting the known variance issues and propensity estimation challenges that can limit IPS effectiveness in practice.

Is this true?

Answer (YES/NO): NO